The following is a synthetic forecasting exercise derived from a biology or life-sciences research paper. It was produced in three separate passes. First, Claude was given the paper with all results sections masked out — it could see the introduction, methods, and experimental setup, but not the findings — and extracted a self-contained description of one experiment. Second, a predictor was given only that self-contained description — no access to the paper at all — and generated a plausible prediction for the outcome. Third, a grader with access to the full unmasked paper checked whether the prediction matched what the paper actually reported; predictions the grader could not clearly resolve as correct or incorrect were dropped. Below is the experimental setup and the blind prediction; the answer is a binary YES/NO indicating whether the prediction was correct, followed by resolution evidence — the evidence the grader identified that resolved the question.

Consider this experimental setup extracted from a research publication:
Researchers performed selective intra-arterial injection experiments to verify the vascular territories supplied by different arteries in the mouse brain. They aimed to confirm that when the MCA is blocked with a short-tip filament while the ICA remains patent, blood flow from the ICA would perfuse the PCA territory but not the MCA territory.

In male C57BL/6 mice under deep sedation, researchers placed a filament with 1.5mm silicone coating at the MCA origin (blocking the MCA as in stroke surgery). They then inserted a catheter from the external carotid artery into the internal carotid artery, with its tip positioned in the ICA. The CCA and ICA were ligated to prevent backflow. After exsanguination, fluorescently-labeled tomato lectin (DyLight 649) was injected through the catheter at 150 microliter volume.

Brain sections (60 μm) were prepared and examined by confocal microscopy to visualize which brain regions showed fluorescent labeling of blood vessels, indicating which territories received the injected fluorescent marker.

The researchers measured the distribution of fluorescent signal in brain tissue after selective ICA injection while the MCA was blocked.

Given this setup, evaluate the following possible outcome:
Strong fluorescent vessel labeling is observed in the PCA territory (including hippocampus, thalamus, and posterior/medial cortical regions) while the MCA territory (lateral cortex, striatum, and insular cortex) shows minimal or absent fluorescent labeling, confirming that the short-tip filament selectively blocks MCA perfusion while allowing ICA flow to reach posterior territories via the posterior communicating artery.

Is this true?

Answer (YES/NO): YES